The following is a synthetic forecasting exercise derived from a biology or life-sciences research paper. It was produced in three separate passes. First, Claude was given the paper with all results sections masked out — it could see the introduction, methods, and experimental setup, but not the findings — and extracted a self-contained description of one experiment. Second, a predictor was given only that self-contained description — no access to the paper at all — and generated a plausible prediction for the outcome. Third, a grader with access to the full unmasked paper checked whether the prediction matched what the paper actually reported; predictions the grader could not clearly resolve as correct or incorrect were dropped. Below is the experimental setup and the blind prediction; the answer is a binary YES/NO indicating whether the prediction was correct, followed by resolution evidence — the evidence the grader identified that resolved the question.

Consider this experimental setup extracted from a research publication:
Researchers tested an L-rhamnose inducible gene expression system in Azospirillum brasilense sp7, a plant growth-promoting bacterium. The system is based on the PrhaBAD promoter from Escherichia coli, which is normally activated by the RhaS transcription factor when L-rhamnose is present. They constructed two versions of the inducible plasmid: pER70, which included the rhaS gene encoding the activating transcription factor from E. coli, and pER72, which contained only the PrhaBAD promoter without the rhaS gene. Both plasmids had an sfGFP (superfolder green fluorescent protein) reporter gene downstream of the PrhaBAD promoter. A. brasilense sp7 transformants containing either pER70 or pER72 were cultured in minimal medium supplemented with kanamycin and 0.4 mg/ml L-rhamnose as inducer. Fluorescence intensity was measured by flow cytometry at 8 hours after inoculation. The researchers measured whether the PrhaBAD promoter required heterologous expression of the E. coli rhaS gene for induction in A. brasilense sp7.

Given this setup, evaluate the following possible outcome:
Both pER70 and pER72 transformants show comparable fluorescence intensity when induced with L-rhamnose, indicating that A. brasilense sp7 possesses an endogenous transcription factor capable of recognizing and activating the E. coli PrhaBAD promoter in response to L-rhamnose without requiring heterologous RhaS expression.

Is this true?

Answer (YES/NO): NO